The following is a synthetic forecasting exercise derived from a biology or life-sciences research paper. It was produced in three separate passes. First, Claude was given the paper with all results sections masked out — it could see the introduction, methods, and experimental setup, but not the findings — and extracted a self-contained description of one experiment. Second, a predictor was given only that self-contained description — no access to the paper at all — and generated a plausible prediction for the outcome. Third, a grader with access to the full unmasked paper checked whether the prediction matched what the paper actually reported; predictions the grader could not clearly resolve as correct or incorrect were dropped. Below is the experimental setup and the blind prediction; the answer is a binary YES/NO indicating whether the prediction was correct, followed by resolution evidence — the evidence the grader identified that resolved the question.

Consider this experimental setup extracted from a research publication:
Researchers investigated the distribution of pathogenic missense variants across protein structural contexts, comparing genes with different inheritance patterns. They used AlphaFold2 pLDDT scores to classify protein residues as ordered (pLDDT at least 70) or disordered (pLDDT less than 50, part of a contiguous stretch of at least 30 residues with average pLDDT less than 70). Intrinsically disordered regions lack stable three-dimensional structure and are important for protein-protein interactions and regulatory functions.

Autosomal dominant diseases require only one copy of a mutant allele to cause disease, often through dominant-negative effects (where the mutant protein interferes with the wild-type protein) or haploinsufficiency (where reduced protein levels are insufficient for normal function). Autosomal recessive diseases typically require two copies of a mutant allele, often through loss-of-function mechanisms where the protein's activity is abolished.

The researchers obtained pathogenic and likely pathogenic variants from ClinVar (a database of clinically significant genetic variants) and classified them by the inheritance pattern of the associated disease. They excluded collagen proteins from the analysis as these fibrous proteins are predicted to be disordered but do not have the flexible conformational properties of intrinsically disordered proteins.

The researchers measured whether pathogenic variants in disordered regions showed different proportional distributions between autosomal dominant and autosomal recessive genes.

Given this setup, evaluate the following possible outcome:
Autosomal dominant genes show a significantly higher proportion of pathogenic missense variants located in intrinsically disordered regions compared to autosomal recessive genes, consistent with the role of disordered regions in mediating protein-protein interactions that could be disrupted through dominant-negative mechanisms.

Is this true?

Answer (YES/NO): NO